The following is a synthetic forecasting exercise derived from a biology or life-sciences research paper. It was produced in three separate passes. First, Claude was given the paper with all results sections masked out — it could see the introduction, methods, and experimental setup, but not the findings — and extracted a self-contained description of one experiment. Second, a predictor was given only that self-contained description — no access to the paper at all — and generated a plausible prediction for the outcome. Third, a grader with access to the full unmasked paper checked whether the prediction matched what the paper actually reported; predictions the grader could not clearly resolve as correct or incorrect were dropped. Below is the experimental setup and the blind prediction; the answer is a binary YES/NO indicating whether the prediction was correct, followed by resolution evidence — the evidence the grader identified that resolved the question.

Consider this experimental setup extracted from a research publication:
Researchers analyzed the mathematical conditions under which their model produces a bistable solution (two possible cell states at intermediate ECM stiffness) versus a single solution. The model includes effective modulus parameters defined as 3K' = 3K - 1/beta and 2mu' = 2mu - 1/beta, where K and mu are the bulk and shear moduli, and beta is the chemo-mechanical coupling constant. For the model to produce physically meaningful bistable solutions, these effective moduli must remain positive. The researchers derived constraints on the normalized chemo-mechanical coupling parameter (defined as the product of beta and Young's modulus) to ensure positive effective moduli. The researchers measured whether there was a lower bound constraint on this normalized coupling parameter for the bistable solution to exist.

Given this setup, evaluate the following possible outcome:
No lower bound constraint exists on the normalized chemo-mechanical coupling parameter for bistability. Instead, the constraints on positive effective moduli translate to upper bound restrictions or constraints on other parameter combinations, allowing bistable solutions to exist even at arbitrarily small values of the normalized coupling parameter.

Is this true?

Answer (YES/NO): NO